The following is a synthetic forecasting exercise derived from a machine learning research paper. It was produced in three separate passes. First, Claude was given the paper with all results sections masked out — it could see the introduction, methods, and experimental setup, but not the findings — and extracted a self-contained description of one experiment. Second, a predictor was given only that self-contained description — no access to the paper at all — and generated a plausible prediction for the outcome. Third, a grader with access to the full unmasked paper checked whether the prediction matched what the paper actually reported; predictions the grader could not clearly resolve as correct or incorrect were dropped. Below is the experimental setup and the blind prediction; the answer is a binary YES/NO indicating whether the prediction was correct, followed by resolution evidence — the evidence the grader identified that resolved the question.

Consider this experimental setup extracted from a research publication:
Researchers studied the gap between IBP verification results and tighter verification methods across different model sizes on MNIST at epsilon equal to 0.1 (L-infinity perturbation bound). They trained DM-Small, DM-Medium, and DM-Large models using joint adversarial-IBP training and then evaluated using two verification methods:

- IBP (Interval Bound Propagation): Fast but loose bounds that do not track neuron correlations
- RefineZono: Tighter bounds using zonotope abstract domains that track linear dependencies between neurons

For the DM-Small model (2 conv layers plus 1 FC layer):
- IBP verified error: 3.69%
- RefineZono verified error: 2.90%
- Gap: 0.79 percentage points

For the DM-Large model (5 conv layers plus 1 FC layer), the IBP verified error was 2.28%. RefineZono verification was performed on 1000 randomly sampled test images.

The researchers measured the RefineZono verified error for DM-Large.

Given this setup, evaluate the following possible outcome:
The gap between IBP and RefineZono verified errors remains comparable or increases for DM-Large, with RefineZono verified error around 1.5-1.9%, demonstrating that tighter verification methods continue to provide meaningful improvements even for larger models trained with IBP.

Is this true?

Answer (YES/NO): NO